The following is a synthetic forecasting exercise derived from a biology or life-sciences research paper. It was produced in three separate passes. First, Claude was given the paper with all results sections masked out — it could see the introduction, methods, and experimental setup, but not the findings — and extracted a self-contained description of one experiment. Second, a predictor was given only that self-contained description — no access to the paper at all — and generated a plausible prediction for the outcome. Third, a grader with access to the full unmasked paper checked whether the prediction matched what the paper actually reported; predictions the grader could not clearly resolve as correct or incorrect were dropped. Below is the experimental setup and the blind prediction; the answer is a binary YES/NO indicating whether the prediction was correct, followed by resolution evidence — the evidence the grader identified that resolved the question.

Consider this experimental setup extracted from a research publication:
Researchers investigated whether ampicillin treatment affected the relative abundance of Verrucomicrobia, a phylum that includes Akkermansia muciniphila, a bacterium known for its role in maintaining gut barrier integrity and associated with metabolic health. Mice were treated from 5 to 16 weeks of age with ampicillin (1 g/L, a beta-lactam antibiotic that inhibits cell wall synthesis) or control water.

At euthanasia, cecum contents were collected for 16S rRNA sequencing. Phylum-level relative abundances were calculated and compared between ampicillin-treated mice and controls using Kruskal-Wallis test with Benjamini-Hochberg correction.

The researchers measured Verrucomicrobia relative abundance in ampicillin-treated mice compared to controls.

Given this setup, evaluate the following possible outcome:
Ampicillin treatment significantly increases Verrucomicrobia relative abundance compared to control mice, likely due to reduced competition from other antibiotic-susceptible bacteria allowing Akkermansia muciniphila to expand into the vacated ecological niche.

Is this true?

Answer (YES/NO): YES